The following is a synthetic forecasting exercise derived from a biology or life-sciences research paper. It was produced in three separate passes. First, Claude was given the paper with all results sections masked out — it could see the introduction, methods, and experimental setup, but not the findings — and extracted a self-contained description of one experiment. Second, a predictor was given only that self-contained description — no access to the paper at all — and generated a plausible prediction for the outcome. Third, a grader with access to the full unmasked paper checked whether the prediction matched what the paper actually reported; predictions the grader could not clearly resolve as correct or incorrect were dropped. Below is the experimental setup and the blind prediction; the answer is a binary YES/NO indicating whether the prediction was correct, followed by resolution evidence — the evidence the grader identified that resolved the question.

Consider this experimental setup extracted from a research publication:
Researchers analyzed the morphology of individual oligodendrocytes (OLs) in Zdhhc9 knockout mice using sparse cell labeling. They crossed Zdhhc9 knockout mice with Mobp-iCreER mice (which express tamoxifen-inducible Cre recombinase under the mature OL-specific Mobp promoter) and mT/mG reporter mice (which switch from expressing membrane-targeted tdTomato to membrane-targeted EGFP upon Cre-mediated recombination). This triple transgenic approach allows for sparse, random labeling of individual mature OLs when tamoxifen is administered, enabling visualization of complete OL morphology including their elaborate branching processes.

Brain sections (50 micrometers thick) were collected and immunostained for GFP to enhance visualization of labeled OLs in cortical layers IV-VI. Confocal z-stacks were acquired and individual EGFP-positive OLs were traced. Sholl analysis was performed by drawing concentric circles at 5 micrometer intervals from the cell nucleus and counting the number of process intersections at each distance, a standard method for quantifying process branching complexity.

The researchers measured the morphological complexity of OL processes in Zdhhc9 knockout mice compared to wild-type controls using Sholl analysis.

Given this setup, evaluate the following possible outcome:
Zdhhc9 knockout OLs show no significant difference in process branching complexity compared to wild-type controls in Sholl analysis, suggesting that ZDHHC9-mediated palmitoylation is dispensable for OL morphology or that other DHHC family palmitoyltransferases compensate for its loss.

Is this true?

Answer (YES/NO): NO